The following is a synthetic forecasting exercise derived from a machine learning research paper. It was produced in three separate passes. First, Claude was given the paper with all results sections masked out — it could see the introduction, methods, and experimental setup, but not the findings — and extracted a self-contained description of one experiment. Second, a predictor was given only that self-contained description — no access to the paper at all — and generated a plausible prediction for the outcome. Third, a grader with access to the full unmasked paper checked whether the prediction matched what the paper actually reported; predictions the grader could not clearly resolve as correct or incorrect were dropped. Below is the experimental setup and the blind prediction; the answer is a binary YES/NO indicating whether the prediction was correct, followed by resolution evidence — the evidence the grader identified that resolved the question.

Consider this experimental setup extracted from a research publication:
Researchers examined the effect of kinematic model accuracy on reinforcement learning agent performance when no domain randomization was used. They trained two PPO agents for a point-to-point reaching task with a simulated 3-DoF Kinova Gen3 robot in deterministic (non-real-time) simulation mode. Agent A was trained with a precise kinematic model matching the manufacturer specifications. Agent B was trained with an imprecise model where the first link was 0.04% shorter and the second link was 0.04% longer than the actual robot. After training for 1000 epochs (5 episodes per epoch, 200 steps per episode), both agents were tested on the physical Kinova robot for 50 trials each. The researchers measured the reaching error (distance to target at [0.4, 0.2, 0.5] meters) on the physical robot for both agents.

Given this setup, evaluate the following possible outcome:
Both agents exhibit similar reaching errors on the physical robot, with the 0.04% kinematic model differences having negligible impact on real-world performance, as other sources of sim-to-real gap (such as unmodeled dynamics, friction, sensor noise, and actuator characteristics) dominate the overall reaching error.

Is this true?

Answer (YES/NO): NO